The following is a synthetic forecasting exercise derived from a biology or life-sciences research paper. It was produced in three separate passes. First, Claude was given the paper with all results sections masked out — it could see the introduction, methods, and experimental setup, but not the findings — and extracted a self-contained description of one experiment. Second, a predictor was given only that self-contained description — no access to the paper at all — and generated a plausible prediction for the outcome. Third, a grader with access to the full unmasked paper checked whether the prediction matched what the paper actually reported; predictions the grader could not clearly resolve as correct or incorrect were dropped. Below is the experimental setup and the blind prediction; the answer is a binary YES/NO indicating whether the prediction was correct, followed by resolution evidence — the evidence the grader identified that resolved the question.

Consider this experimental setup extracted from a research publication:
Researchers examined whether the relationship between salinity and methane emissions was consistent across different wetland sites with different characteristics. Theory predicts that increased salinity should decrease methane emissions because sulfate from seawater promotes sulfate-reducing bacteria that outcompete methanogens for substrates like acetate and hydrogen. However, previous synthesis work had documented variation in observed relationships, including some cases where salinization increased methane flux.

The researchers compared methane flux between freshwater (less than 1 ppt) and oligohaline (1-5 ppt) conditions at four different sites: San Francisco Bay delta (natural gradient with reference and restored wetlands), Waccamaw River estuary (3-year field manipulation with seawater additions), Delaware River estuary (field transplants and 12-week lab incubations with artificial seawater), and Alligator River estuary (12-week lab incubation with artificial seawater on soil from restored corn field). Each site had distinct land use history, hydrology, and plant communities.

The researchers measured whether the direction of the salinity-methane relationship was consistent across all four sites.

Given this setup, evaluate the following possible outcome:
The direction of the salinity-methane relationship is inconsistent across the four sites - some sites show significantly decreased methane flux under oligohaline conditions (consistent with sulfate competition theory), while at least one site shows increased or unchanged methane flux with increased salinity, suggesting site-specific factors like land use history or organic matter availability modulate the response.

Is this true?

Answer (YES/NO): YES